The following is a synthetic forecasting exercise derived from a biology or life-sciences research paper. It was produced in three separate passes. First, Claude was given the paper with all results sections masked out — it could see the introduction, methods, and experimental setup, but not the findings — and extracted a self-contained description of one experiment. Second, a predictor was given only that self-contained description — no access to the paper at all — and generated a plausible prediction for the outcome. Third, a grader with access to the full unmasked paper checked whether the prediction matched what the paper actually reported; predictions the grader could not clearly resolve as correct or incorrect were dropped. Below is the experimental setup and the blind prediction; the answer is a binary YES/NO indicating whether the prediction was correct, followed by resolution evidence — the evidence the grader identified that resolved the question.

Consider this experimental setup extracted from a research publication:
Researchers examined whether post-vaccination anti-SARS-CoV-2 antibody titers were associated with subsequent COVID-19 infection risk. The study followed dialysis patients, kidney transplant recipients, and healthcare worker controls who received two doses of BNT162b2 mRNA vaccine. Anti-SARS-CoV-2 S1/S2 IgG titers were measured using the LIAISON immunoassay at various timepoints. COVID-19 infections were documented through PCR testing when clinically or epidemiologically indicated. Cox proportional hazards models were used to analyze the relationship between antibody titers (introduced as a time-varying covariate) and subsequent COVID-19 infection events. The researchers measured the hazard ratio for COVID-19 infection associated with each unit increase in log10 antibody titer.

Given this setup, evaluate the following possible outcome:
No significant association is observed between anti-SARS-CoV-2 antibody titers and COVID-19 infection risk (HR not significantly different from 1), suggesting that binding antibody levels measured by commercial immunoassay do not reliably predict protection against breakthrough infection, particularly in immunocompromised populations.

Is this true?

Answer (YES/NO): NO